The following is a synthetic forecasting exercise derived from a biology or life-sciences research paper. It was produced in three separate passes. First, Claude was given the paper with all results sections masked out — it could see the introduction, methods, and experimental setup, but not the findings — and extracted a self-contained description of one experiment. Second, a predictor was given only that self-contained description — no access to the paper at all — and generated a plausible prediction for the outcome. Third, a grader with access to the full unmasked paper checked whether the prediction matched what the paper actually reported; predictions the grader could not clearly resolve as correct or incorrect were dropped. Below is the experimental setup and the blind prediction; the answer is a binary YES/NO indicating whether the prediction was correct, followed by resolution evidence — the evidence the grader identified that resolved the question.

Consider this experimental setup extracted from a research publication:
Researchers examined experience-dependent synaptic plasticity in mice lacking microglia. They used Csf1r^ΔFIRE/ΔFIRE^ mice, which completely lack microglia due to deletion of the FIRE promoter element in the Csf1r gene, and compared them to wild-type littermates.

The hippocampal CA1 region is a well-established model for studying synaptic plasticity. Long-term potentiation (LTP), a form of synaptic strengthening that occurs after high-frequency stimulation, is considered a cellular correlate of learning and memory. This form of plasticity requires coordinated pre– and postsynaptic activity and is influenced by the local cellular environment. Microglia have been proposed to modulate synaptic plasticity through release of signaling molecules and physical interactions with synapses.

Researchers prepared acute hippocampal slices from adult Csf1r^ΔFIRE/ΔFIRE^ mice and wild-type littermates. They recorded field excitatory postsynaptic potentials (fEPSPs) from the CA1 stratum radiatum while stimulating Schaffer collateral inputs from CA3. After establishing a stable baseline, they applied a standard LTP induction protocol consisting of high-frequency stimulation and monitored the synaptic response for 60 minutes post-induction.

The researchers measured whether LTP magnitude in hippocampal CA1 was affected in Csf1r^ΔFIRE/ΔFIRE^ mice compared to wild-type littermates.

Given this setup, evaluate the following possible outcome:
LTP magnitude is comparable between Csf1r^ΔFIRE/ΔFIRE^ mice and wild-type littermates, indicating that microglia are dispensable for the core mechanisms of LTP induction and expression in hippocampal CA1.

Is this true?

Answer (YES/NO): YES